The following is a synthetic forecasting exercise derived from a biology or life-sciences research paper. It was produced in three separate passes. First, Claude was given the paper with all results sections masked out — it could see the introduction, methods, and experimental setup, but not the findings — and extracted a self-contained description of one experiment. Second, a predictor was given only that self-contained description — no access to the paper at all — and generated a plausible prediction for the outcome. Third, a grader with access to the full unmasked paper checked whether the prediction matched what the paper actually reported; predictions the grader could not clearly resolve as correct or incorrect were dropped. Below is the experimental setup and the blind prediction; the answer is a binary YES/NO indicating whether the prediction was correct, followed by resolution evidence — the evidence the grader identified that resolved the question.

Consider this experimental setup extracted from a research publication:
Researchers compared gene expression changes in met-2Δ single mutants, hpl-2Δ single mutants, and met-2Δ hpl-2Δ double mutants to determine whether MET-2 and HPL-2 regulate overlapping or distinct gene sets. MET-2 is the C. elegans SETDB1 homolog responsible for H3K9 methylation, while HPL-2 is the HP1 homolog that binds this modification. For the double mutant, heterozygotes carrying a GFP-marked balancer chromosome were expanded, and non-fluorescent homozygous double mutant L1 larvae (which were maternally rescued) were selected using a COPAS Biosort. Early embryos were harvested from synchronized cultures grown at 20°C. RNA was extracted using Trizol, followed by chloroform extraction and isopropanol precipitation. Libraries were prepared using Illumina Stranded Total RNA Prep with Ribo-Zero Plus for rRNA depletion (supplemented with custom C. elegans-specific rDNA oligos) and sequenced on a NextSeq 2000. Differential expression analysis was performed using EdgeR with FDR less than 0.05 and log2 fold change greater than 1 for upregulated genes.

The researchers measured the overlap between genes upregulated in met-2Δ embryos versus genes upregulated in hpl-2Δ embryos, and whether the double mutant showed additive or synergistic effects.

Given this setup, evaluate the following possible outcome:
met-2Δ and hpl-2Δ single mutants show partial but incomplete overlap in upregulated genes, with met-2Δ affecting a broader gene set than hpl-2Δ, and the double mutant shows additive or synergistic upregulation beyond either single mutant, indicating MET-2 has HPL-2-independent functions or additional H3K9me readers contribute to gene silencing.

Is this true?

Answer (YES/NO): YES